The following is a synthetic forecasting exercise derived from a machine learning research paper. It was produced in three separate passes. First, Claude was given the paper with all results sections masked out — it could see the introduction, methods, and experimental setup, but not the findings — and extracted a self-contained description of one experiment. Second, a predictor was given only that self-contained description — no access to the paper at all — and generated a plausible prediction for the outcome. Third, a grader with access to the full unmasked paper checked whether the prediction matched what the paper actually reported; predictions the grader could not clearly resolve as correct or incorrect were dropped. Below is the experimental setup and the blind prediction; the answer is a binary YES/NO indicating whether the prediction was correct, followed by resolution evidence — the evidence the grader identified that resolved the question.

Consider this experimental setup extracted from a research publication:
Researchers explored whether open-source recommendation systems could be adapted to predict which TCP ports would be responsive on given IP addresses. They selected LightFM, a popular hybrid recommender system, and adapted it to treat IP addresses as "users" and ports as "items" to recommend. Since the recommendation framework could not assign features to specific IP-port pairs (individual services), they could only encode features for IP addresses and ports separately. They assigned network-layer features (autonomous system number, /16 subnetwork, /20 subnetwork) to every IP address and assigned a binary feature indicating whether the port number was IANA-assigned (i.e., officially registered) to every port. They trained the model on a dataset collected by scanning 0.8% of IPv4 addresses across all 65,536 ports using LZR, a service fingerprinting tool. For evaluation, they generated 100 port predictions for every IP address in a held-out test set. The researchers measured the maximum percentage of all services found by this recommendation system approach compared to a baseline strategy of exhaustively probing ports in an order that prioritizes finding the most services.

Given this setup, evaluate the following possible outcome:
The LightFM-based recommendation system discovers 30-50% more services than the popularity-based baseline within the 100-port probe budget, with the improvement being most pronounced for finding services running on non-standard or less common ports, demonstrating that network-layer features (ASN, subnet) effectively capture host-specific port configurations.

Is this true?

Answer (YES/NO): NO